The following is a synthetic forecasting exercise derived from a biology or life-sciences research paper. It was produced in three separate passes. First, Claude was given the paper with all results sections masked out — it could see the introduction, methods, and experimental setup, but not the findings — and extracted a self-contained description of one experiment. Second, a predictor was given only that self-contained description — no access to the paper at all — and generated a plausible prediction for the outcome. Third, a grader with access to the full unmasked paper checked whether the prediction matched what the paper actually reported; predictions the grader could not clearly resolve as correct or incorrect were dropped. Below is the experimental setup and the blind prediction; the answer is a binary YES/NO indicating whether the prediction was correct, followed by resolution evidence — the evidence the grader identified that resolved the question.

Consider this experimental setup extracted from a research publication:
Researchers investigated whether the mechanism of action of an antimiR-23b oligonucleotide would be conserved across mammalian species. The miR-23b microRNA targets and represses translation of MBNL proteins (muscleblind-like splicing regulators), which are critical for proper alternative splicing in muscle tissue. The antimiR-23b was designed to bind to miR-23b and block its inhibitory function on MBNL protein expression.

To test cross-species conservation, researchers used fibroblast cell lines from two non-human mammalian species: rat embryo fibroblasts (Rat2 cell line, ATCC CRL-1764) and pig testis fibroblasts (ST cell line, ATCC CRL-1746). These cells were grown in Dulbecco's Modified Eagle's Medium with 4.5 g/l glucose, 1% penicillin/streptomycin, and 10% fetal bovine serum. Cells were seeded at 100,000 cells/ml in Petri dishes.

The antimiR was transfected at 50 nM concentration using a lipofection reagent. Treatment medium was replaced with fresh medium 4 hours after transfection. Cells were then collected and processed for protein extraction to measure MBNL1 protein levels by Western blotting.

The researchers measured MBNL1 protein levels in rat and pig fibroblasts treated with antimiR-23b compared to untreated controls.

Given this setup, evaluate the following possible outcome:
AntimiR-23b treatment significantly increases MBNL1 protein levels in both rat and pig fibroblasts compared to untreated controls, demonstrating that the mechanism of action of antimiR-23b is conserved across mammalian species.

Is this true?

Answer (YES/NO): YES